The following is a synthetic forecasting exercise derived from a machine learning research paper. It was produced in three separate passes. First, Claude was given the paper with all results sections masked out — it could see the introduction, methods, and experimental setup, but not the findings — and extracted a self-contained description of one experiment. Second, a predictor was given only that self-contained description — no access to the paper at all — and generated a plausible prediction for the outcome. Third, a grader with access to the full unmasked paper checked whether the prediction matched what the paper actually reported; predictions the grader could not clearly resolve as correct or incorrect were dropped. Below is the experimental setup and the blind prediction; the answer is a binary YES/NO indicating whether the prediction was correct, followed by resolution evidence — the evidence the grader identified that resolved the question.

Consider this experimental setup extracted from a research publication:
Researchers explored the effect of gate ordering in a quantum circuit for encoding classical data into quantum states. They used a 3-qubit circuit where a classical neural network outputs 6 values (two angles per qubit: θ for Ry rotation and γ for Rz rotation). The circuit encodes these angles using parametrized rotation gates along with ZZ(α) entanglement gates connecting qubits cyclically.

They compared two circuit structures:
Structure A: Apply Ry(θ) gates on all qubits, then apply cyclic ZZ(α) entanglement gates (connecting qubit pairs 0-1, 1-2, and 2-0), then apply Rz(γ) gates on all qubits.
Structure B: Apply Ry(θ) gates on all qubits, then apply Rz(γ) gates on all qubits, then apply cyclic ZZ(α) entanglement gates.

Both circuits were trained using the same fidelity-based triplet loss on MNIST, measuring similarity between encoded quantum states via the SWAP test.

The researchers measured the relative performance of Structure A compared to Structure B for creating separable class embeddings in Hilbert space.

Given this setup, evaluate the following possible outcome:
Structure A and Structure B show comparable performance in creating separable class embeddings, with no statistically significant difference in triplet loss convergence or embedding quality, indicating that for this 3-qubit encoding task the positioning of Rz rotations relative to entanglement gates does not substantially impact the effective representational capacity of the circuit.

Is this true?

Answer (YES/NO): NO